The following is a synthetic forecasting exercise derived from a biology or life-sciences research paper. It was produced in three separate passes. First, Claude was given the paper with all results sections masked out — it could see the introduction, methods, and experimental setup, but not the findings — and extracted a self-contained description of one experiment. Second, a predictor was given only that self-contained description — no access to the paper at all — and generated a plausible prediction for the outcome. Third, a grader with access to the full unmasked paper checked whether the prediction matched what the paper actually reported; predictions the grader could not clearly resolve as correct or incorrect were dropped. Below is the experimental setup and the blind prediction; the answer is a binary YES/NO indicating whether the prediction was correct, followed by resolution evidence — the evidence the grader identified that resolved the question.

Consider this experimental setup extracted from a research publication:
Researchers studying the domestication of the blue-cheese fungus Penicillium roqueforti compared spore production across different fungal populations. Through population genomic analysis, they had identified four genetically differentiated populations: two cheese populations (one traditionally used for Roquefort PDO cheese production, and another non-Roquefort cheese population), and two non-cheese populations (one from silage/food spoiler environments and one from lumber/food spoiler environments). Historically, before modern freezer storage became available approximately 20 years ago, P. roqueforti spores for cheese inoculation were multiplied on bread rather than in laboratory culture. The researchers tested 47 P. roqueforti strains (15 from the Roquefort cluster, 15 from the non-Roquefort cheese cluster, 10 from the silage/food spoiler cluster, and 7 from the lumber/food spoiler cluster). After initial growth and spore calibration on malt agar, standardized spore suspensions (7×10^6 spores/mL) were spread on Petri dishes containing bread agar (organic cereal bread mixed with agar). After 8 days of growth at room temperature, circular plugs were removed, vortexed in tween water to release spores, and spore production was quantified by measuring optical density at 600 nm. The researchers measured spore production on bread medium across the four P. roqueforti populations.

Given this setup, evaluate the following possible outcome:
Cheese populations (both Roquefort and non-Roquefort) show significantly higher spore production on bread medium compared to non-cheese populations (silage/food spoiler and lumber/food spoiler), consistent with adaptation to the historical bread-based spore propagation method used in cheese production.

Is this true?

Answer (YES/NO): NO